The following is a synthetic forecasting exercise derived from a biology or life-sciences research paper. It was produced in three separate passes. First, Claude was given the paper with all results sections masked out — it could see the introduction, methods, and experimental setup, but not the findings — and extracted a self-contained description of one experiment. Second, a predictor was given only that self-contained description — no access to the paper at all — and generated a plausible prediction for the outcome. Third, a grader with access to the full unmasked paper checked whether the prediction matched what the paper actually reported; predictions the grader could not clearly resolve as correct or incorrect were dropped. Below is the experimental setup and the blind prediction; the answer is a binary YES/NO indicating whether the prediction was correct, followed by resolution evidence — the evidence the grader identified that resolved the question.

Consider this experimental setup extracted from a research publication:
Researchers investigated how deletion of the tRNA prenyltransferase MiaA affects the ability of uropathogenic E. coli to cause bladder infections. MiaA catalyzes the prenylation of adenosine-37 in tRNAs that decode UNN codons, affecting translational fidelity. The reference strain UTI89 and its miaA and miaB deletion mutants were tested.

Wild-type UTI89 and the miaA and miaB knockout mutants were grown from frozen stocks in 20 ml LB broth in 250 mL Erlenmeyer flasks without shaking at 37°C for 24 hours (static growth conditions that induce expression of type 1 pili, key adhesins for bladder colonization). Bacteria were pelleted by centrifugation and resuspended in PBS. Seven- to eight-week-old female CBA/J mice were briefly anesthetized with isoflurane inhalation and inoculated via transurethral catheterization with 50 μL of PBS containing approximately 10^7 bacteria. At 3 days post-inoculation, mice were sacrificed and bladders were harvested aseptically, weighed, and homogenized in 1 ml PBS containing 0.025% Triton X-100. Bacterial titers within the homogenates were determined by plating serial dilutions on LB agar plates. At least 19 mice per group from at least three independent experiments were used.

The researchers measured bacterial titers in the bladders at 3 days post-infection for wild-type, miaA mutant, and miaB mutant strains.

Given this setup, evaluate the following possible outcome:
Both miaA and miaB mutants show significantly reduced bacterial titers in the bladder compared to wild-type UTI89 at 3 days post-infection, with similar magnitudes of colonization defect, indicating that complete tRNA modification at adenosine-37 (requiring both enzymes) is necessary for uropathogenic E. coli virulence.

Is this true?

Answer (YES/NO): NO